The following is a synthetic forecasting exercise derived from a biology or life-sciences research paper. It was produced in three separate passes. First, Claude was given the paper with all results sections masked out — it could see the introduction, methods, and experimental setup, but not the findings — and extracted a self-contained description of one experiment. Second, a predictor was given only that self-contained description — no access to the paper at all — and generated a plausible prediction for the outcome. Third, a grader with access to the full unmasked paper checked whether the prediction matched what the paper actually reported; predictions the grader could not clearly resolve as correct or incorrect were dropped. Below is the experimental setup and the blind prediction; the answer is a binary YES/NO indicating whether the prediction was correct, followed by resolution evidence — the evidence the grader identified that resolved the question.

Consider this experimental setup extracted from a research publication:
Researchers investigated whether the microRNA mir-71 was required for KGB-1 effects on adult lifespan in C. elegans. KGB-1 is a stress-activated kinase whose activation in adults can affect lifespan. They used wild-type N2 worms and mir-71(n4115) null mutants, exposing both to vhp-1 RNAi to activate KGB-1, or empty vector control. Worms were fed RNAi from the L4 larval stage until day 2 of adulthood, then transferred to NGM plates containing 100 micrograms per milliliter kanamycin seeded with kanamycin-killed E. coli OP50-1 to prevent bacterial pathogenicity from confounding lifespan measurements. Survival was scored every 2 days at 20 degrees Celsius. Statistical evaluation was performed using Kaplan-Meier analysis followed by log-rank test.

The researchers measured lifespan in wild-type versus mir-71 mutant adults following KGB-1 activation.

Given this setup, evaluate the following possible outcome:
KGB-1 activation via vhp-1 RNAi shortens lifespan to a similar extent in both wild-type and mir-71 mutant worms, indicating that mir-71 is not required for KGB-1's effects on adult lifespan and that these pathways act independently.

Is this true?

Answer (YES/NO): NO